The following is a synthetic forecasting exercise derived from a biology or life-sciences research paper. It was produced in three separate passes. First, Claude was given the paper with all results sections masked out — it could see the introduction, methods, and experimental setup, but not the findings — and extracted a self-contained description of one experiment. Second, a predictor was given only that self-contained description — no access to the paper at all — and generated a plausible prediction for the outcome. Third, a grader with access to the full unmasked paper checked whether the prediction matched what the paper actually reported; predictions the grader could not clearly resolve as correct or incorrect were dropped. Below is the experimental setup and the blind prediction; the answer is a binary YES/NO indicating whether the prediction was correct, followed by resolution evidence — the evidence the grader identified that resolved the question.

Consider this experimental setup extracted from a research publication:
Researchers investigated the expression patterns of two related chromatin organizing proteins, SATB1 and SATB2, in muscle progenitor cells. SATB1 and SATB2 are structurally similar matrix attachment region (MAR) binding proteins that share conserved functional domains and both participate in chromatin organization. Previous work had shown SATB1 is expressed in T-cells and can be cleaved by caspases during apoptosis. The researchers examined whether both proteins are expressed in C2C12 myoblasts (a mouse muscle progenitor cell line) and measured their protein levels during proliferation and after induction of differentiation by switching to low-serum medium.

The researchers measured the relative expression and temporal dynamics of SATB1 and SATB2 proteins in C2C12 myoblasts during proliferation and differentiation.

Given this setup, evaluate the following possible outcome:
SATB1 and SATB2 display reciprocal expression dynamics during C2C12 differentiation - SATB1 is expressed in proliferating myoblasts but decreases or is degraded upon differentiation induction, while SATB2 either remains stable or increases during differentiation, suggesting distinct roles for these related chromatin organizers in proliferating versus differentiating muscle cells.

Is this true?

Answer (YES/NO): NO